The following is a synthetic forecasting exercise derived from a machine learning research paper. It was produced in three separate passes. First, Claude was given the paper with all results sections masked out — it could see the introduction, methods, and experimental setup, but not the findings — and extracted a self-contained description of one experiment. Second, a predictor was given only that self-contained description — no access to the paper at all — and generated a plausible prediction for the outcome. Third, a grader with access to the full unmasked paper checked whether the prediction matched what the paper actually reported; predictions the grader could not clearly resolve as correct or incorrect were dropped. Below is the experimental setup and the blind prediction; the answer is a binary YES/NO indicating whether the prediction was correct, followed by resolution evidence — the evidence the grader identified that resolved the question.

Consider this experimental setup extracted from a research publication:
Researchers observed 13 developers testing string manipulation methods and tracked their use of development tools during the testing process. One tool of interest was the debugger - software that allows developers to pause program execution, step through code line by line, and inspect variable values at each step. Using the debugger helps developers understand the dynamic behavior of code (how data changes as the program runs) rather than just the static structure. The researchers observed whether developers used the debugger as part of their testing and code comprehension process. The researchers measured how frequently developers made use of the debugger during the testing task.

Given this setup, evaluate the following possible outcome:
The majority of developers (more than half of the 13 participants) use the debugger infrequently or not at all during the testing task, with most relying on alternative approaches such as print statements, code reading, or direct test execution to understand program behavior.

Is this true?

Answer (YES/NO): NO